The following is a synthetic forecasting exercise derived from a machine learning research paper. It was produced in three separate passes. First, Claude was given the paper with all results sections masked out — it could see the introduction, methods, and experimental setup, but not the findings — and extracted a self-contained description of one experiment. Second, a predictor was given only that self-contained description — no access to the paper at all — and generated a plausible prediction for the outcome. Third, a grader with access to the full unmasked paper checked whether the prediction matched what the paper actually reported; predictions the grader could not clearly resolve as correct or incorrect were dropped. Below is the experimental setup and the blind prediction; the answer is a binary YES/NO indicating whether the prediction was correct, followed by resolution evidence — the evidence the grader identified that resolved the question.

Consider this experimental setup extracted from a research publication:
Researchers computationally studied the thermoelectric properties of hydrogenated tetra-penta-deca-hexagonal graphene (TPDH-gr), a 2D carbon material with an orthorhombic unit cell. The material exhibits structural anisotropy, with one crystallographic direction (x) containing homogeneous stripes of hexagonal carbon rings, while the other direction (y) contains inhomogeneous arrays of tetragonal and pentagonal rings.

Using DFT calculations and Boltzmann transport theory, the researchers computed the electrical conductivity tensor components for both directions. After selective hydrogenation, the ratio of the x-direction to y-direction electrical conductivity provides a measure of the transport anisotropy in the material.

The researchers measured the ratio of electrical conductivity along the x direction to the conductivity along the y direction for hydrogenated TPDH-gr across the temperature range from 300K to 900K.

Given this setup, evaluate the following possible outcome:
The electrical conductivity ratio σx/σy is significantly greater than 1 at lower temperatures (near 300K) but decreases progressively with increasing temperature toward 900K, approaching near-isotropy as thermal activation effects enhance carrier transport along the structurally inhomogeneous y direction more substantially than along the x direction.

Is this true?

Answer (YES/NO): NO